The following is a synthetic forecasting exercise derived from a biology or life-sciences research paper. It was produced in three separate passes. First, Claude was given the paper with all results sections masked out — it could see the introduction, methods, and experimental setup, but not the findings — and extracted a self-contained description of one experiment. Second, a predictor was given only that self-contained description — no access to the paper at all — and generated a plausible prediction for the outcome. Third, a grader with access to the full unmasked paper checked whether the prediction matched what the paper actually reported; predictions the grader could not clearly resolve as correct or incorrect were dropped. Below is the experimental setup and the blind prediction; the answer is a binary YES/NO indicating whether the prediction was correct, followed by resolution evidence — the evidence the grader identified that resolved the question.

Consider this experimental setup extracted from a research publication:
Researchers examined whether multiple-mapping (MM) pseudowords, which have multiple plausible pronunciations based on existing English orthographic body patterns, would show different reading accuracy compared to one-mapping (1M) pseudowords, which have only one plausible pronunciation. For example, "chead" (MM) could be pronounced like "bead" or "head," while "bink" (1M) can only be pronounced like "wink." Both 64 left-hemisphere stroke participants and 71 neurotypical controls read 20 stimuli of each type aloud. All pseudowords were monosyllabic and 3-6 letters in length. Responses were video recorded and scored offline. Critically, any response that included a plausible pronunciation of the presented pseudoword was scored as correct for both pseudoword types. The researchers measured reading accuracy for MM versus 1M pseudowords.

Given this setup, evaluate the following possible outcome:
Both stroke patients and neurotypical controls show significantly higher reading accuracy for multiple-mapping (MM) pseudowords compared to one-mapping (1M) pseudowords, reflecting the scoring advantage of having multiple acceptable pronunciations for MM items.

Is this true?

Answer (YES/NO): NO